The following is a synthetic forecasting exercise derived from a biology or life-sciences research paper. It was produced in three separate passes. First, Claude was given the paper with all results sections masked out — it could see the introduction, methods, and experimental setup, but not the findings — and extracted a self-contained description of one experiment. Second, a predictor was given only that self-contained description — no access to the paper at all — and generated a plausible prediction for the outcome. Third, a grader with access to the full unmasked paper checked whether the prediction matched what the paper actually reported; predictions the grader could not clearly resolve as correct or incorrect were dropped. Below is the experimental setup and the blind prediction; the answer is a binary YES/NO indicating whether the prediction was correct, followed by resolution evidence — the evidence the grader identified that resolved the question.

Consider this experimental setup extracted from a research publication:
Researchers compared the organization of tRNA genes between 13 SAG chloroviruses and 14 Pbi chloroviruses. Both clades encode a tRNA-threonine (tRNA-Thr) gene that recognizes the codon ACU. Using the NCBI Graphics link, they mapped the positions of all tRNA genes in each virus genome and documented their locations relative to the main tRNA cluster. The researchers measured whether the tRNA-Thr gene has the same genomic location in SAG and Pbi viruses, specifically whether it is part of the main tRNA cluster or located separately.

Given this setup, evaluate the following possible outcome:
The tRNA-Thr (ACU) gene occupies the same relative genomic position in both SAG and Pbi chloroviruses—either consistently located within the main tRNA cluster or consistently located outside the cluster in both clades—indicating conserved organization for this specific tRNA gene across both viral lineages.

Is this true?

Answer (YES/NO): NO